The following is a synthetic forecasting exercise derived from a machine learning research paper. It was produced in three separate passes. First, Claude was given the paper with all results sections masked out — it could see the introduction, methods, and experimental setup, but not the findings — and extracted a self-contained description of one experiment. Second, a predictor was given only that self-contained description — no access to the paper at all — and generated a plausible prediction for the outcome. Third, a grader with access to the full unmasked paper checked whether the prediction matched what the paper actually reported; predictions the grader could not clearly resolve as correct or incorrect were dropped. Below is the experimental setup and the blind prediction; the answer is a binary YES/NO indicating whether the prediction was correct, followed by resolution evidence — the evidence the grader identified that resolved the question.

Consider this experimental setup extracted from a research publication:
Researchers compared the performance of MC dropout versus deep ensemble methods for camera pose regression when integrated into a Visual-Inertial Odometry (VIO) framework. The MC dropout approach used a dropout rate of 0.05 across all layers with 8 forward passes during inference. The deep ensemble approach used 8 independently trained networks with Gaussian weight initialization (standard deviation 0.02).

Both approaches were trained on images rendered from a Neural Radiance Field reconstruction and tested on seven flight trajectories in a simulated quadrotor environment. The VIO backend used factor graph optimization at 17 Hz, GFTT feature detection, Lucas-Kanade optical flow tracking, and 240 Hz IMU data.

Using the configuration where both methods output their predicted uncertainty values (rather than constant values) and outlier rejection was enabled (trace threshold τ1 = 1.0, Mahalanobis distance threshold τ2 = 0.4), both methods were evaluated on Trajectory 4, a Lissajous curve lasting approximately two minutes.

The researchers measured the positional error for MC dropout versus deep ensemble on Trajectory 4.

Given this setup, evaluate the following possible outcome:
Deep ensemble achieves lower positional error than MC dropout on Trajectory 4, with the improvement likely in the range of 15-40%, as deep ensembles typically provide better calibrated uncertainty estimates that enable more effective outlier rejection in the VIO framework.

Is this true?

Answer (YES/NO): NO